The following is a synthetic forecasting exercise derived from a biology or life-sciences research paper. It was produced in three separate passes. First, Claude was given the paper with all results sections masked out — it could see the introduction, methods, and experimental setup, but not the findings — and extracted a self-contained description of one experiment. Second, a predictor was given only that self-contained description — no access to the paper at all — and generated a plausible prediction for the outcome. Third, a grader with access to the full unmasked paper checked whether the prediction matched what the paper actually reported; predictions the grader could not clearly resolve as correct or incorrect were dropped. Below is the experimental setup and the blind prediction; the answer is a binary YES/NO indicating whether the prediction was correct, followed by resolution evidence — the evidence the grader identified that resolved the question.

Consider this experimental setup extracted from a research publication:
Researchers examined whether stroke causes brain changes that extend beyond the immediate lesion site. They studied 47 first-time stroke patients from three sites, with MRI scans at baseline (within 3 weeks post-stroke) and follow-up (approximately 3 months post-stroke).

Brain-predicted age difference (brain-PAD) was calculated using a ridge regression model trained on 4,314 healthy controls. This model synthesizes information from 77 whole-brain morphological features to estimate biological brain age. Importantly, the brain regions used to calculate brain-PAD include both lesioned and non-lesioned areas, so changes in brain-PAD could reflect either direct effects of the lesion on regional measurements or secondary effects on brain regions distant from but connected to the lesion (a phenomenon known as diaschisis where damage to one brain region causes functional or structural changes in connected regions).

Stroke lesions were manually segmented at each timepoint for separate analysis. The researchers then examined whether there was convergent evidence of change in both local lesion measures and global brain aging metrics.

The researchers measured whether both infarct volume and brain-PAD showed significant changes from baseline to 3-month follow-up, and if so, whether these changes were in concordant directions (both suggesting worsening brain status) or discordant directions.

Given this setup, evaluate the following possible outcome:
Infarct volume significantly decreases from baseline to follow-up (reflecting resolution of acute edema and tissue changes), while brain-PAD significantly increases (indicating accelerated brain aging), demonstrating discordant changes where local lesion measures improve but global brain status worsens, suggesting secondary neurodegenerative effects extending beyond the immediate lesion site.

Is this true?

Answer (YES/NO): YES